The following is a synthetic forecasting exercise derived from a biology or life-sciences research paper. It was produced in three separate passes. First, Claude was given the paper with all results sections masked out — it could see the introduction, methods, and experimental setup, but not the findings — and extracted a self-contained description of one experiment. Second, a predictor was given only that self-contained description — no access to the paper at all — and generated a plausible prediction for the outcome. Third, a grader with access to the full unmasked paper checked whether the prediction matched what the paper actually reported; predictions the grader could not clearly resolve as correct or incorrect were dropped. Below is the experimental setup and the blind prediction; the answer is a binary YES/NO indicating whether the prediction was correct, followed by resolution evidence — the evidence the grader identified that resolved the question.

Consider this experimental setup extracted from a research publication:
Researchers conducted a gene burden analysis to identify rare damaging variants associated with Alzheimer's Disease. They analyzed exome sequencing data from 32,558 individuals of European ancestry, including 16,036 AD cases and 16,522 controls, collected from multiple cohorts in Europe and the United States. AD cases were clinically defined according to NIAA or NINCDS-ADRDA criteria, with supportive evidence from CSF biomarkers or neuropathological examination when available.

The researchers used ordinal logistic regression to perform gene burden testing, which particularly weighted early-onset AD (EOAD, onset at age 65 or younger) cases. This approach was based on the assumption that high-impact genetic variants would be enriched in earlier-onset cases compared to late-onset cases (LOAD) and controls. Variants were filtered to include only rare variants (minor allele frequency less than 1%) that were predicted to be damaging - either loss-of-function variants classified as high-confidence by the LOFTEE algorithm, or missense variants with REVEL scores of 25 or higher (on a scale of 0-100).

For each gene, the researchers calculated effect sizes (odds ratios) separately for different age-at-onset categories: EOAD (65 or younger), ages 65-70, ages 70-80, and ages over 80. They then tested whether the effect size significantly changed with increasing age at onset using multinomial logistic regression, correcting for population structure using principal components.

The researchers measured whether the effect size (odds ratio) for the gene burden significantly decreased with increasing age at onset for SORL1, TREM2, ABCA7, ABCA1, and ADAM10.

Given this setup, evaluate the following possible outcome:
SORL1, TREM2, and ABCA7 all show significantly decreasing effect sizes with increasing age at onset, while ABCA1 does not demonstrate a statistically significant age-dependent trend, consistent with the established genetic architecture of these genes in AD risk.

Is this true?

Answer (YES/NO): NO